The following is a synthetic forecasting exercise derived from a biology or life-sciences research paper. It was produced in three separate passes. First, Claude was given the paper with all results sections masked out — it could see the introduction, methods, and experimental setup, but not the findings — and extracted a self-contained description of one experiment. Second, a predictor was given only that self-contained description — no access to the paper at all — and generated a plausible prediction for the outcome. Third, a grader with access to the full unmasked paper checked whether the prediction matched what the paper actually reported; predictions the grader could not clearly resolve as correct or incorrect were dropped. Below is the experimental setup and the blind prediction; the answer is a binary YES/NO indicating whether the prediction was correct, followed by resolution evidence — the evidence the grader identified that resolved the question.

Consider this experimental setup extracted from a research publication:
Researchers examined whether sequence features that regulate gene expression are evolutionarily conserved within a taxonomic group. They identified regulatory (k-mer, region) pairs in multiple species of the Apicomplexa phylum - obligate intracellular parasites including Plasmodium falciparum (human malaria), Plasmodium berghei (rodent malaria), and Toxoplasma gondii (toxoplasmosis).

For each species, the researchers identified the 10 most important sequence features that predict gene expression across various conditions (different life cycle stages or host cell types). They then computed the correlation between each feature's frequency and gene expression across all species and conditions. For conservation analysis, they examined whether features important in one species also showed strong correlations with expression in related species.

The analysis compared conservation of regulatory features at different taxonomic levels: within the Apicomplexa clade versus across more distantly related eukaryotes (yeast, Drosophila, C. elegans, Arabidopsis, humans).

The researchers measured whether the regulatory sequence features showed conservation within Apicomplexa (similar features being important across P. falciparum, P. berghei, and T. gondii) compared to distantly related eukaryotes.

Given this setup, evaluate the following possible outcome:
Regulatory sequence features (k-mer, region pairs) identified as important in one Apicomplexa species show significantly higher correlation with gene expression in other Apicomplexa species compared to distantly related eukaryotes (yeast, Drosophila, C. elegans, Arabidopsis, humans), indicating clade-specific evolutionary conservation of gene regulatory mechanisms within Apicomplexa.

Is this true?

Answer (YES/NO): YES